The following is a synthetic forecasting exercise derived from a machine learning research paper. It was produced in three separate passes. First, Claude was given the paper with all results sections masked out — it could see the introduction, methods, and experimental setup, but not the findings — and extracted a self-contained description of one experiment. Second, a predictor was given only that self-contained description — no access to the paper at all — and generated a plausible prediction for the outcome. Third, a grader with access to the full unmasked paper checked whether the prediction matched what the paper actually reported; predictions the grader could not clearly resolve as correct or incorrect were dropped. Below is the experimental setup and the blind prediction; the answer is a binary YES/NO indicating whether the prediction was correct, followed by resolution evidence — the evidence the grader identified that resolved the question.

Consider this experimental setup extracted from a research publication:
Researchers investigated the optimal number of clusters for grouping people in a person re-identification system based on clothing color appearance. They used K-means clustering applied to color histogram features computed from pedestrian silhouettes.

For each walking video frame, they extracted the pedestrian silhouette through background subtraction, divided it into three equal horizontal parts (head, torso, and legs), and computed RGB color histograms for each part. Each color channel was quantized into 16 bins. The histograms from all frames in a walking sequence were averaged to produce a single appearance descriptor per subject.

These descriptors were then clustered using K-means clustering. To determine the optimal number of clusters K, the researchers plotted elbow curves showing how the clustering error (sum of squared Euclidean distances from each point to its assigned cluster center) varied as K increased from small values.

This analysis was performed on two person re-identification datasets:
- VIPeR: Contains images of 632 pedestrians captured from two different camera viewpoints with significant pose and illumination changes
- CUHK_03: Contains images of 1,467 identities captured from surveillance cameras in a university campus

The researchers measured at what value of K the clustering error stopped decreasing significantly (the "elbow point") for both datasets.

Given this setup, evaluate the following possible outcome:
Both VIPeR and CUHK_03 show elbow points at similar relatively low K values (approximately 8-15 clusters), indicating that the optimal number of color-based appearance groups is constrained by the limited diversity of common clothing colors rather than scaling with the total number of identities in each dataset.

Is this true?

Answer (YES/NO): NO